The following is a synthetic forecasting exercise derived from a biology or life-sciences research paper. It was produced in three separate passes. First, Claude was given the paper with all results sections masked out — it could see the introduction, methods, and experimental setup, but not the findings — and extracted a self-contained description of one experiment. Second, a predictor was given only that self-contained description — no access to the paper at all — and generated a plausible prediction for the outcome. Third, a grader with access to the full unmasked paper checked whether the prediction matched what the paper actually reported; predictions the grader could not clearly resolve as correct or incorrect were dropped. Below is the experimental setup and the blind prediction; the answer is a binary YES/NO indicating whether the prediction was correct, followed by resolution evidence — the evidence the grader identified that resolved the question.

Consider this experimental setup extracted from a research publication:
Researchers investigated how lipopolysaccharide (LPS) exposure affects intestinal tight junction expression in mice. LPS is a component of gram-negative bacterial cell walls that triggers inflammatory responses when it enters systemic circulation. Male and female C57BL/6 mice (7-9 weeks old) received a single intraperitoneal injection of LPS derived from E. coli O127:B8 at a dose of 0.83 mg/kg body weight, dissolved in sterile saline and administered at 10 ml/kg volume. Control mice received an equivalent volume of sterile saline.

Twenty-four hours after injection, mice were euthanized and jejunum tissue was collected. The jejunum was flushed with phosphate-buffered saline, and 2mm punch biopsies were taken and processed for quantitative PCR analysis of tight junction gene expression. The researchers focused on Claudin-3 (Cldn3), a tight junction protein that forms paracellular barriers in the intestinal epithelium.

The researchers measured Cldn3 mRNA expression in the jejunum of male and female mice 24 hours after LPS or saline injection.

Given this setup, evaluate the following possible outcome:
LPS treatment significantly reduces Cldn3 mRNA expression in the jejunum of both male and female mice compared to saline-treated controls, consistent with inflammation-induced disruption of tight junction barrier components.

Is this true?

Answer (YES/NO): NO